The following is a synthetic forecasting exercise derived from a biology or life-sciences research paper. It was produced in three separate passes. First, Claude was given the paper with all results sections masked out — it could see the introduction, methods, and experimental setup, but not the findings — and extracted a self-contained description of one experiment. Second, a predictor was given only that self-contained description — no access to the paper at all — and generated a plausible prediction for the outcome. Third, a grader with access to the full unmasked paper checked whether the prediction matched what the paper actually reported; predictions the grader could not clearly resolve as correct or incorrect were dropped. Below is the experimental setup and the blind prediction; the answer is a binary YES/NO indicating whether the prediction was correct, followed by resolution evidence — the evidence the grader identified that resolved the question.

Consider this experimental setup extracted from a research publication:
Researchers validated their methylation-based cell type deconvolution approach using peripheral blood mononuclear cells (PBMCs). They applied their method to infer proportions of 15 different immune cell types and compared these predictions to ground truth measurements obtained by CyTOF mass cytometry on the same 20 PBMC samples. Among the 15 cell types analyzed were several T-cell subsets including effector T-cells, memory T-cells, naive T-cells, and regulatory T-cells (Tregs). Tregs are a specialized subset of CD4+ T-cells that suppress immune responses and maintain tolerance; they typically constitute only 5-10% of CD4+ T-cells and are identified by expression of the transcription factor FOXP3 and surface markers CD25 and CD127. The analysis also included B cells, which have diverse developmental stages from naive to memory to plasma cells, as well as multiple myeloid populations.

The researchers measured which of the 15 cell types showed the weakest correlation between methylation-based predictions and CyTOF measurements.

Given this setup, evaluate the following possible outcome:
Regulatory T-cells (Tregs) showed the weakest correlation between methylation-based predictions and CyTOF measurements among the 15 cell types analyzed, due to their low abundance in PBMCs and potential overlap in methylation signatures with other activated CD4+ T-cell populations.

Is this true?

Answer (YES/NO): YES